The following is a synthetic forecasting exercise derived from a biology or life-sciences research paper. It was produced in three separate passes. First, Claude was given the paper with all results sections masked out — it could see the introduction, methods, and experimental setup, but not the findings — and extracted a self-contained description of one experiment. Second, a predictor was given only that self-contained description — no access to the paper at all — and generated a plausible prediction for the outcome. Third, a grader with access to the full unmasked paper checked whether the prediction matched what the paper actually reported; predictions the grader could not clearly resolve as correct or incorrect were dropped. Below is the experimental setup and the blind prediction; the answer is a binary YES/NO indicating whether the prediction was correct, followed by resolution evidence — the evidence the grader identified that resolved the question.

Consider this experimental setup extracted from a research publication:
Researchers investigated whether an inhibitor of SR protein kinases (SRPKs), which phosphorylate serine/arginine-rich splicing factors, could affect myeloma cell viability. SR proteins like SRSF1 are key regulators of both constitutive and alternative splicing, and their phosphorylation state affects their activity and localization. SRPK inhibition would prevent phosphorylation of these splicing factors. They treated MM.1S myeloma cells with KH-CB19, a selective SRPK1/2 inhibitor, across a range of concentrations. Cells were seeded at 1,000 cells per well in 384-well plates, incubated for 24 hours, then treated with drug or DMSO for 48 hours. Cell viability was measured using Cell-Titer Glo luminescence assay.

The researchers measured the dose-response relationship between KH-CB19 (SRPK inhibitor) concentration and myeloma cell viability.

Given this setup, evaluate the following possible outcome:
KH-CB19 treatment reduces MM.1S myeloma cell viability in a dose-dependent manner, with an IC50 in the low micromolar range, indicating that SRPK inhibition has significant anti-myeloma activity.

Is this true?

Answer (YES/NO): NO